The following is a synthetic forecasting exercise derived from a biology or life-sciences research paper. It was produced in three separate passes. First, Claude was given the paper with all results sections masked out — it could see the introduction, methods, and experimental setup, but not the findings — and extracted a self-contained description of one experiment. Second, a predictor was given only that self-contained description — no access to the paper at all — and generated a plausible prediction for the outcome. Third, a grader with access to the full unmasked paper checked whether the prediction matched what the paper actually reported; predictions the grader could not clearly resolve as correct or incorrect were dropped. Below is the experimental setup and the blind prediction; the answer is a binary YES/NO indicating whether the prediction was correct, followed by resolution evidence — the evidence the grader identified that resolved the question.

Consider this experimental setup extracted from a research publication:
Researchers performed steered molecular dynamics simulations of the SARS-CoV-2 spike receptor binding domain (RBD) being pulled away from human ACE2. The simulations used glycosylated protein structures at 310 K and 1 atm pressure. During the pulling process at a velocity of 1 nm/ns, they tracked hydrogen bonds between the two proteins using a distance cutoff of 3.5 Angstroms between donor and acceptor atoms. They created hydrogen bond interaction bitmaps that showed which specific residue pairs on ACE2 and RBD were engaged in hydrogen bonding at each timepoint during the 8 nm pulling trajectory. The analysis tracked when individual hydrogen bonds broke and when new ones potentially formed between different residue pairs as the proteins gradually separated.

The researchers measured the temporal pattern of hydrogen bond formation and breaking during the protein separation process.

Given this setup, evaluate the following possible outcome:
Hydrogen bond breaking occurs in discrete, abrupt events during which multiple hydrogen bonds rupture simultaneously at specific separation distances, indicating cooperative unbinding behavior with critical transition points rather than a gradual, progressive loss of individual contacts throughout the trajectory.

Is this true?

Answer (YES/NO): NO